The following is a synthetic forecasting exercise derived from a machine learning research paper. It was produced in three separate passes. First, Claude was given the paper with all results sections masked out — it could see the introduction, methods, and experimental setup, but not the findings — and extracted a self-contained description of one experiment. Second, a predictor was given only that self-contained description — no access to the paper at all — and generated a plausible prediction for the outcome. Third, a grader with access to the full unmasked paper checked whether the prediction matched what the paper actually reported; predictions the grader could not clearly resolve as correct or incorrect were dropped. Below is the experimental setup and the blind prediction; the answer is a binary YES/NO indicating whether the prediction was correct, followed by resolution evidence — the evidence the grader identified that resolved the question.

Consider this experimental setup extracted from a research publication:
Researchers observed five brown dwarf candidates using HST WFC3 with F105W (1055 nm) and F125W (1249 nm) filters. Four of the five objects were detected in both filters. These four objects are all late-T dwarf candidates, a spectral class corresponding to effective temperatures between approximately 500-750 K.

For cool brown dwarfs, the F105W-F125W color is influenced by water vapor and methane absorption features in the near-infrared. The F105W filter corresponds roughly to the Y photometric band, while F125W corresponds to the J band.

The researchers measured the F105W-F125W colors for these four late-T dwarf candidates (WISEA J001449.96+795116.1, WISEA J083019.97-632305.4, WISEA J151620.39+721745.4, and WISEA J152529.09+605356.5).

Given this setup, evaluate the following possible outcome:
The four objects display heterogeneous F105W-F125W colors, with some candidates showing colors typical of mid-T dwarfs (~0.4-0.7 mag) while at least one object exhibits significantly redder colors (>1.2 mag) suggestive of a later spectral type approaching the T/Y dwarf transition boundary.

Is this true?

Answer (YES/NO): NO